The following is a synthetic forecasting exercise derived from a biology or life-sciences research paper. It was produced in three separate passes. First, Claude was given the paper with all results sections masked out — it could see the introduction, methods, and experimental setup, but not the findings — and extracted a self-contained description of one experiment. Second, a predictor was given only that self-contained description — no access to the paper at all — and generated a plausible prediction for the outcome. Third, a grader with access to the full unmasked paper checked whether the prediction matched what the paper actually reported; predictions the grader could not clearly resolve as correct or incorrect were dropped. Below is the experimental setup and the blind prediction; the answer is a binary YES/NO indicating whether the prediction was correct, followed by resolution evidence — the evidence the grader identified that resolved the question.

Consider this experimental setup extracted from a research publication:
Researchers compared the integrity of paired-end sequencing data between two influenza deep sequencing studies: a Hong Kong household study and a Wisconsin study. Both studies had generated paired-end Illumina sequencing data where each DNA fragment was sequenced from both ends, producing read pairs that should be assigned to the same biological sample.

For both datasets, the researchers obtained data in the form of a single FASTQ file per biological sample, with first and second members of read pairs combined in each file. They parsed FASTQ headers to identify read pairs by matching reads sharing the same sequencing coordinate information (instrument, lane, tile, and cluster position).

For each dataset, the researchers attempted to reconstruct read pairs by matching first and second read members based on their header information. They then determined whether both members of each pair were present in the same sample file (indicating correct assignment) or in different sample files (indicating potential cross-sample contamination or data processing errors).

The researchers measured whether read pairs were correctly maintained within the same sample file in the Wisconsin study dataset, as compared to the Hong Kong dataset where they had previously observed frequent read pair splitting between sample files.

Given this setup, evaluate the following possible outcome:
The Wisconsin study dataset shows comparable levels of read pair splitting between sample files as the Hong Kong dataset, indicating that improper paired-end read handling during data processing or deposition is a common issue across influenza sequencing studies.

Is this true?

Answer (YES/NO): NO